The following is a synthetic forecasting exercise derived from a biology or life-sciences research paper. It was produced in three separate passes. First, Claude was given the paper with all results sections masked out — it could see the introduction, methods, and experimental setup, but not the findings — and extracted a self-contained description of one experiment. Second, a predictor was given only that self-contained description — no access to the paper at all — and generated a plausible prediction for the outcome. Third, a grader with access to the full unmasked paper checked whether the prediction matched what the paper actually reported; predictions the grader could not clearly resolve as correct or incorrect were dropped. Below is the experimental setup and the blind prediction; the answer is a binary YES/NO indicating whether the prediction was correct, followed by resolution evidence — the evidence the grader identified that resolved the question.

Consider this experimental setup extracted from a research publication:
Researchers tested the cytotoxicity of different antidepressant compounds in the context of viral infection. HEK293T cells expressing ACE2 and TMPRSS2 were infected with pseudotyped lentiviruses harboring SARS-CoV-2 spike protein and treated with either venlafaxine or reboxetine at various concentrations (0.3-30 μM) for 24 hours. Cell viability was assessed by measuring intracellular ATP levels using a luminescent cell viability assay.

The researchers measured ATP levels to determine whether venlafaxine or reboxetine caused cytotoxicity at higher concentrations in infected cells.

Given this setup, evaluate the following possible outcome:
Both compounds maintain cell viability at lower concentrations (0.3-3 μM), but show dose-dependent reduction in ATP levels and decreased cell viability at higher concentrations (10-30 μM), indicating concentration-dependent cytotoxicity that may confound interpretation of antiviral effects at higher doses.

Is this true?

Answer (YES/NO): NO